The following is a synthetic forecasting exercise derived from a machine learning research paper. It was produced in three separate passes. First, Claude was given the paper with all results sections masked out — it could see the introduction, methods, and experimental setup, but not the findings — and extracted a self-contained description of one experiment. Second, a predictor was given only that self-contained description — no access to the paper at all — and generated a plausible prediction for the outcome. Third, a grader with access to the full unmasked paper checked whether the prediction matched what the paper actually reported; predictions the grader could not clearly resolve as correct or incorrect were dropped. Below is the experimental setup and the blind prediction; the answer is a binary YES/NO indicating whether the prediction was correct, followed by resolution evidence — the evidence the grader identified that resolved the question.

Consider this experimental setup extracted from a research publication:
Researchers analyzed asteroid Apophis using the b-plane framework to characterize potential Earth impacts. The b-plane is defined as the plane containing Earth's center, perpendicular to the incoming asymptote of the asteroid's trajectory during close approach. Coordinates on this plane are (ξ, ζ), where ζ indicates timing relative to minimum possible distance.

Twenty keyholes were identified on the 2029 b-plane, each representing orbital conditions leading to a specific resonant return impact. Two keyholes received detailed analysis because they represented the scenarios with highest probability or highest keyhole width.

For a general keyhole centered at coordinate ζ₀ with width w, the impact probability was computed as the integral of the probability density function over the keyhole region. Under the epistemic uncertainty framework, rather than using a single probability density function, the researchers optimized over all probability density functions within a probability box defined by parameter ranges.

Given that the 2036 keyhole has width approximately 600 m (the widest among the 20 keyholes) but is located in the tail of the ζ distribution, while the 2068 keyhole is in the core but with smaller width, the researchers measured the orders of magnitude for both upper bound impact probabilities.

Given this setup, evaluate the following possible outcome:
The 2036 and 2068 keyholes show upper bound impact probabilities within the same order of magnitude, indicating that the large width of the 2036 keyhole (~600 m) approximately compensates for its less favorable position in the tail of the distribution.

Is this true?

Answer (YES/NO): YES